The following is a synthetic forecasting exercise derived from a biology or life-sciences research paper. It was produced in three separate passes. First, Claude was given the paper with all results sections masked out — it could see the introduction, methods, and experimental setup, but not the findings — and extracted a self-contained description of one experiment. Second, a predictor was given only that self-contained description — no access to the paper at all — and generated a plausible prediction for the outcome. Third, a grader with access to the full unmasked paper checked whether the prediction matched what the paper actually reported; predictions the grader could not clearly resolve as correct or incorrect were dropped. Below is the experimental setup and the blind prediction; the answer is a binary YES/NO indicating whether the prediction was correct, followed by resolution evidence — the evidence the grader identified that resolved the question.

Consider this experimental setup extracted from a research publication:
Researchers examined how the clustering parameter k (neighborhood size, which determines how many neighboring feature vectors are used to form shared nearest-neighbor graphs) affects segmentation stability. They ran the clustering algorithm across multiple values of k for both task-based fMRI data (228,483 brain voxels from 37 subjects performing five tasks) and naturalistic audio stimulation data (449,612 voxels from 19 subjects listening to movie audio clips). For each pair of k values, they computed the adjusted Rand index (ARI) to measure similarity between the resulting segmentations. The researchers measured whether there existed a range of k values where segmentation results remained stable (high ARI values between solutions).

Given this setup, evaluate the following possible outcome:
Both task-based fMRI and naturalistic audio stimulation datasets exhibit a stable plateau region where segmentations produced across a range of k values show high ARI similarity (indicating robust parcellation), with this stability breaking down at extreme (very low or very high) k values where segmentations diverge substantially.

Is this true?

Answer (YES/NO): NO